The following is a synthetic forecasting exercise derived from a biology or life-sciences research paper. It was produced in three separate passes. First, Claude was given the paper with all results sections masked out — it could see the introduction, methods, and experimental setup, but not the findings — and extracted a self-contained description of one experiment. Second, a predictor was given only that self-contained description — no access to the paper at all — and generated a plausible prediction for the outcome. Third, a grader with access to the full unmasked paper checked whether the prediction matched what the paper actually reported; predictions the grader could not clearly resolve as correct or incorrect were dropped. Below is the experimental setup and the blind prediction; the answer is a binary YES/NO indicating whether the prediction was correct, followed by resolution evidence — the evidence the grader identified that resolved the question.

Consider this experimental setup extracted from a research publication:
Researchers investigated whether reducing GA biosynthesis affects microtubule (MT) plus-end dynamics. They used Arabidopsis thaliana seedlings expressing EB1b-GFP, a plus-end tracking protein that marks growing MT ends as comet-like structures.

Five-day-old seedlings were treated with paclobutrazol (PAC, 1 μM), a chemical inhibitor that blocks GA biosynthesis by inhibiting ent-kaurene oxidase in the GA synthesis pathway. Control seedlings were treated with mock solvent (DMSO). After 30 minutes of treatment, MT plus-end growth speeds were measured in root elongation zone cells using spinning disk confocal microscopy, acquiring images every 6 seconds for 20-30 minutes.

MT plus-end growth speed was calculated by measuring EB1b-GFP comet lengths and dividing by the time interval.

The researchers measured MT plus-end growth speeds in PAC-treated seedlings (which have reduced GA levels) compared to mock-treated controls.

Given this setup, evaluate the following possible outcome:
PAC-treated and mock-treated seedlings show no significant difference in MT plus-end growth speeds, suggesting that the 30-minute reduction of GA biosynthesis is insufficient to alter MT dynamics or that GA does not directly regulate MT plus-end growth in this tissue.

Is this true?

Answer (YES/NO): NO